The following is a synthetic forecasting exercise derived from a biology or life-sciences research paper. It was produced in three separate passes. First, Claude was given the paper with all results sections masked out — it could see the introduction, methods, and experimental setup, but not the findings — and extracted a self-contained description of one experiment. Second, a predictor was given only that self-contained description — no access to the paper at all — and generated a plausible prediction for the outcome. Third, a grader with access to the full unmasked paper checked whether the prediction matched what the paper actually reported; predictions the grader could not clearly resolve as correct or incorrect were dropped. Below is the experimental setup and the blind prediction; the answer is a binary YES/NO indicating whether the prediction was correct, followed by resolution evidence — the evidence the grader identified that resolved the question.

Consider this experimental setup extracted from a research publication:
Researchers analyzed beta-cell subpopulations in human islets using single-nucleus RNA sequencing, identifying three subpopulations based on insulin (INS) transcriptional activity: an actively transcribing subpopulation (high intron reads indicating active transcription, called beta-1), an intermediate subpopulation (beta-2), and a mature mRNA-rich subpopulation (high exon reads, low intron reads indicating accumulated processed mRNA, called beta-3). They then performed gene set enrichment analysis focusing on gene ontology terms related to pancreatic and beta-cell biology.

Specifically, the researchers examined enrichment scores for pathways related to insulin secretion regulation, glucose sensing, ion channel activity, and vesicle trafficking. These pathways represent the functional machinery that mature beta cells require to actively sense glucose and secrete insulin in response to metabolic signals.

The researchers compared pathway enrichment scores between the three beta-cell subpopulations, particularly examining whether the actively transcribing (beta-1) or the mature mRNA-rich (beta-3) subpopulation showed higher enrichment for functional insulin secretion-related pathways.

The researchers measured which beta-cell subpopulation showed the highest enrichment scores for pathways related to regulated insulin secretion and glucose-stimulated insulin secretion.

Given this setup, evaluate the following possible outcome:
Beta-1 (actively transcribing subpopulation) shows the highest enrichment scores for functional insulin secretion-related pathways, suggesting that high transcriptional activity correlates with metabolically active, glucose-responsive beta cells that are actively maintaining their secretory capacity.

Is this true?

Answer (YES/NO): NO